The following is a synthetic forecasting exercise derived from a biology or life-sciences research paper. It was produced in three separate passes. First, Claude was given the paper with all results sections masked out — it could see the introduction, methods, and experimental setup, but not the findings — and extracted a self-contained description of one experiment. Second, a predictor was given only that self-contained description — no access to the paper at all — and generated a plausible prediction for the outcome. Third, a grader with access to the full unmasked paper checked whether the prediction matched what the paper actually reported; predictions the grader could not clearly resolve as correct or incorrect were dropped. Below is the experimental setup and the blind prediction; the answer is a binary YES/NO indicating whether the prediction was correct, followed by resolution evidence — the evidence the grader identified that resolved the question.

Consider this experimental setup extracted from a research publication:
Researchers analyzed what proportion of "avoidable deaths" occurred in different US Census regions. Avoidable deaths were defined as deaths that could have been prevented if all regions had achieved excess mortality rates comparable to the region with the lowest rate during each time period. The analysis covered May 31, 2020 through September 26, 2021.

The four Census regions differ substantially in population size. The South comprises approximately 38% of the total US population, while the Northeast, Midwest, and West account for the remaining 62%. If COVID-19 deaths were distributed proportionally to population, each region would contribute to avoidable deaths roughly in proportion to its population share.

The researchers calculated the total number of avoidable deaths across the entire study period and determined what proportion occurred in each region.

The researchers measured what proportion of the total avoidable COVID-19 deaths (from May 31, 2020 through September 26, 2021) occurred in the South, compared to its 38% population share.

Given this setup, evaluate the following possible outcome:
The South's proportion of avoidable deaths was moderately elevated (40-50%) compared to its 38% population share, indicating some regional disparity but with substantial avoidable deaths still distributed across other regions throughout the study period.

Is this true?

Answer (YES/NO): NO